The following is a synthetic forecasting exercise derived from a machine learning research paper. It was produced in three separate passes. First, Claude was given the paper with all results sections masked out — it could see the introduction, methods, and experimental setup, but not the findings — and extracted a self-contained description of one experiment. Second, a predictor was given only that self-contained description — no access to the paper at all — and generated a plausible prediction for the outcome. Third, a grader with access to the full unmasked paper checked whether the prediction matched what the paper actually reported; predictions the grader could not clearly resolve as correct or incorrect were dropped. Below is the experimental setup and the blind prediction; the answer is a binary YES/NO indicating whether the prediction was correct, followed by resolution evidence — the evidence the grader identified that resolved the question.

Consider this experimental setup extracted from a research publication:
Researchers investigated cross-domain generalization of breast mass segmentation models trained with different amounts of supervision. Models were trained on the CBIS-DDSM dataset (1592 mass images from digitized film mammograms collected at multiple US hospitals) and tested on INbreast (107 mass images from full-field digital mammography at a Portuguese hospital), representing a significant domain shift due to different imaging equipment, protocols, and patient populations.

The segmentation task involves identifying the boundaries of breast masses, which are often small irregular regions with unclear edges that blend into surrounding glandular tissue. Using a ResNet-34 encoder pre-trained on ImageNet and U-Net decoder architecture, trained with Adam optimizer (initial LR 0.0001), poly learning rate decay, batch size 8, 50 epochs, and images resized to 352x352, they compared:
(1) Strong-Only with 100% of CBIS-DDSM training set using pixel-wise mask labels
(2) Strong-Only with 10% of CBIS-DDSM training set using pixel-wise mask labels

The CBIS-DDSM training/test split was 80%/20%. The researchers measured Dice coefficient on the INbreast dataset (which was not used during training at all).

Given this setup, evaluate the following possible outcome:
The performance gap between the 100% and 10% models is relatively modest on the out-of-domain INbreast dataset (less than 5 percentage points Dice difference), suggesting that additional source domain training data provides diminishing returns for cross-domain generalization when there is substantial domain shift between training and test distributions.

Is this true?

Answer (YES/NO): NO